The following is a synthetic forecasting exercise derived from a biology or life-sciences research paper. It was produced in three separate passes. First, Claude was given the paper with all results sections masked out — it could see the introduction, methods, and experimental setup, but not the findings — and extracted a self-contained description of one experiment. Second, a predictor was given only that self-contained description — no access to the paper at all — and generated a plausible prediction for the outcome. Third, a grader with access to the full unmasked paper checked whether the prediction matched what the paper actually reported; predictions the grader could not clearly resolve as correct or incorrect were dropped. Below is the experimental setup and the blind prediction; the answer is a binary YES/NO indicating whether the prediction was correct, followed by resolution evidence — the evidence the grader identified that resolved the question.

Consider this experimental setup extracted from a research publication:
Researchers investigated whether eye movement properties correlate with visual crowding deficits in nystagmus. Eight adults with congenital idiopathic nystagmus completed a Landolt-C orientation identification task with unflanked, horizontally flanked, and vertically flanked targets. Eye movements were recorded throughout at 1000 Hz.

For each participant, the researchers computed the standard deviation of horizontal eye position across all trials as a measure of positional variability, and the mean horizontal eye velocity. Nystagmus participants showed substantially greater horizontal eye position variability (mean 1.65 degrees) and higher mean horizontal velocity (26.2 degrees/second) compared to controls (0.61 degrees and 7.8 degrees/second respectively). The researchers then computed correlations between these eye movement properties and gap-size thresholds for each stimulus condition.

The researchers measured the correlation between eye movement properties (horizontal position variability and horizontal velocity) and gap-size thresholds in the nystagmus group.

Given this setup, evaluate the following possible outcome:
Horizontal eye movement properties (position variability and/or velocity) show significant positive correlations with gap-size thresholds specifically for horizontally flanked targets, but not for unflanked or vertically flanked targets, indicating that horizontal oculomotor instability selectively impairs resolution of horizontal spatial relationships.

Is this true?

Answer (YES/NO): NO